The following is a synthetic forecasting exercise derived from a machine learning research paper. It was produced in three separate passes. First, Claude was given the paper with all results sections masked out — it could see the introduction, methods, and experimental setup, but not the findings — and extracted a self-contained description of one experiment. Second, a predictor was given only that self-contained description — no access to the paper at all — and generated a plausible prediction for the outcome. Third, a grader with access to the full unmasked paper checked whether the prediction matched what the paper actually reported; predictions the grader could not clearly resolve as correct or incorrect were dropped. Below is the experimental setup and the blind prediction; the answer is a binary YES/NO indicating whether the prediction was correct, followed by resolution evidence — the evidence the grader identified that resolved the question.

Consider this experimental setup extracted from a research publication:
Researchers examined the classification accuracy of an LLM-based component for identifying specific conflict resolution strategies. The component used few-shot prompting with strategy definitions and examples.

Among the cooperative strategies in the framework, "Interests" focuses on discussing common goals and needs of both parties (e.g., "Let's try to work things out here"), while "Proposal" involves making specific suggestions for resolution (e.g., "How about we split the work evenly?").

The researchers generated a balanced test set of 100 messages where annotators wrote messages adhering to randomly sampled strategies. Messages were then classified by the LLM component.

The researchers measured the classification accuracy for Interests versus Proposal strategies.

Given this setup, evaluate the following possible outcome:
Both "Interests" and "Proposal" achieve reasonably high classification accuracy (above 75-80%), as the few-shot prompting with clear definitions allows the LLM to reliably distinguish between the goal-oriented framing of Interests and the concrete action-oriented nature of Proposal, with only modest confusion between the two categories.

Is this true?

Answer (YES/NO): NO